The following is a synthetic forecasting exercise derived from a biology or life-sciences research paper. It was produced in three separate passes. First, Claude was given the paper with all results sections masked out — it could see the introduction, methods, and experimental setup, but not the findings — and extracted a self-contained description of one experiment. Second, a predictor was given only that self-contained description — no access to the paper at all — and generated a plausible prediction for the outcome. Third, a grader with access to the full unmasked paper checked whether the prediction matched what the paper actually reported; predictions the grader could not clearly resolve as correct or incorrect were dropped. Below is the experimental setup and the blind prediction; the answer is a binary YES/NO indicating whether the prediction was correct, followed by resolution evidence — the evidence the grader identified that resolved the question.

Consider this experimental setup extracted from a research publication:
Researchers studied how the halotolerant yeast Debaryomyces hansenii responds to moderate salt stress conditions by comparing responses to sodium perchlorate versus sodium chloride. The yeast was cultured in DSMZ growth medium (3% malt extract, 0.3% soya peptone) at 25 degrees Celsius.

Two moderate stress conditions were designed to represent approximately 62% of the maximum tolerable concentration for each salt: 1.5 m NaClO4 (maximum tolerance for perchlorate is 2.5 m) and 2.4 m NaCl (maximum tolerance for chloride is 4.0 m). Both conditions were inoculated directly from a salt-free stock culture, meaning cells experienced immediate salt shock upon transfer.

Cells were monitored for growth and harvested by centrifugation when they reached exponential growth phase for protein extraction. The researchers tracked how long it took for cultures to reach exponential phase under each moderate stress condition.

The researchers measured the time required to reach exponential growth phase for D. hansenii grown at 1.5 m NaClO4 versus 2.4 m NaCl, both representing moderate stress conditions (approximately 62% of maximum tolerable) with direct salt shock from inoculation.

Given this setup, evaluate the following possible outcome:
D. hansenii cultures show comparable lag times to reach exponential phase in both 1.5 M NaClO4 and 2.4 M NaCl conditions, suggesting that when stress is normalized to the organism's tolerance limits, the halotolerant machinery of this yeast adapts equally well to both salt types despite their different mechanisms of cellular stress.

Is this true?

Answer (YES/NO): YES